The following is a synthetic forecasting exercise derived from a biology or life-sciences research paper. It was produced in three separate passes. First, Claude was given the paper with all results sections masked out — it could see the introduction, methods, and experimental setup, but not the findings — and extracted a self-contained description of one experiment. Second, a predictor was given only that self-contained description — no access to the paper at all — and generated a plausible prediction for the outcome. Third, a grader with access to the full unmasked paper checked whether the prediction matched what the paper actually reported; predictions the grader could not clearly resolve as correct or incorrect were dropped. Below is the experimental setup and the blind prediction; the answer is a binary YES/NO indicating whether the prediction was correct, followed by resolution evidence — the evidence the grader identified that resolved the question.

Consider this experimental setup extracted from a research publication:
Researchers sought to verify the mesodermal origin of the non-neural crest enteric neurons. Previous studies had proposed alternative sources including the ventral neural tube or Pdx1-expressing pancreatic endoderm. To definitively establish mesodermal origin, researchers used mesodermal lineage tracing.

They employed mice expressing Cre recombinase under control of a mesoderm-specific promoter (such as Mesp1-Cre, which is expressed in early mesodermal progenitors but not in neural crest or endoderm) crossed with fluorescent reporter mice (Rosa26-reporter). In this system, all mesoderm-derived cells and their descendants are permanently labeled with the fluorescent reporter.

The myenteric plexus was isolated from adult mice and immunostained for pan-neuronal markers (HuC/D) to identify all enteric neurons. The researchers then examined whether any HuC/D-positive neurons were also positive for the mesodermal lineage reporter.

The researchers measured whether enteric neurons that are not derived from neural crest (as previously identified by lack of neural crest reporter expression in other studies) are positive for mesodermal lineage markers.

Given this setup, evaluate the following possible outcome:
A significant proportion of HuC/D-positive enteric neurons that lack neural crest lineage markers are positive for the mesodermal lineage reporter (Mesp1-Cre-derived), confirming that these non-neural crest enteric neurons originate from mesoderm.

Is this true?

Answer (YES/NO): YES